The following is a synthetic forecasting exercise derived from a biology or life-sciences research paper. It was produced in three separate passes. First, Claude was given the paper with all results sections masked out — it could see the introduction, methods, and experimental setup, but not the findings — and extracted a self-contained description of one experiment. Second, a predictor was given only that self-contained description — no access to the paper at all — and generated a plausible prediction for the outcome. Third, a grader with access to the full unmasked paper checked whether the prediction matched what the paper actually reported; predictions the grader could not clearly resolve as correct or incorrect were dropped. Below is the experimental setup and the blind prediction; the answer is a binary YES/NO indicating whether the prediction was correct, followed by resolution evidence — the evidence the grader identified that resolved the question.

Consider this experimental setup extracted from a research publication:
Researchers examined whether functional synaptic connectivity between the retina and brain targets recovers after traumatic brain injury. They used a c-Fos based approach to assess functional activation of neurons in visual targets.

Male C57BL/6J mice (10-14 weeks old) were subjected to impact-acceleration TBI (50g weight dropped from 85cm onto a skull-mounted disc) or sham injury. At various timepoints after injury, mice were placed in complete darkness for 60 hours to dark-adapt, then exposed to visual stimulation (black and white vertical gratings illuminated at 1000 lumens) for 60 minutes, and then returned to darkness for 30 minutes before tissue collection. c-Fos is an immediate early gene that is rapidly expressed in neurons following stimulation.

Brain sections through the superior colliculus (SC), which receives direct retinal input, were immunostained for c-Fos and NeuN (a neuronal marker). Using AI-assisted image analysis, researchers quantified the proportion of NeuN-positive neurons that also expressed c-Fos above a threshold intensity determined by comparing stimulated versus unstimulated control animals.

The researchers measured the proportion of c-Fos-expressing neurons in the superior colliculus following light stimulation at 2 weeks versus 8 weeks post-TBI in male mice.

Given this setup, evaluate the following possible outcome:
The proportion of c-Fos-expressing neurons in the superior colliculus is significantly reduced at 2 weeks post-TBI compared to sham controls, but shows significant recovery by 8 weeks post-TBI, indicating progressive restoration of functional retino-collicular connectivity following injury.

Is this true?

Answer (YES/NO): NO